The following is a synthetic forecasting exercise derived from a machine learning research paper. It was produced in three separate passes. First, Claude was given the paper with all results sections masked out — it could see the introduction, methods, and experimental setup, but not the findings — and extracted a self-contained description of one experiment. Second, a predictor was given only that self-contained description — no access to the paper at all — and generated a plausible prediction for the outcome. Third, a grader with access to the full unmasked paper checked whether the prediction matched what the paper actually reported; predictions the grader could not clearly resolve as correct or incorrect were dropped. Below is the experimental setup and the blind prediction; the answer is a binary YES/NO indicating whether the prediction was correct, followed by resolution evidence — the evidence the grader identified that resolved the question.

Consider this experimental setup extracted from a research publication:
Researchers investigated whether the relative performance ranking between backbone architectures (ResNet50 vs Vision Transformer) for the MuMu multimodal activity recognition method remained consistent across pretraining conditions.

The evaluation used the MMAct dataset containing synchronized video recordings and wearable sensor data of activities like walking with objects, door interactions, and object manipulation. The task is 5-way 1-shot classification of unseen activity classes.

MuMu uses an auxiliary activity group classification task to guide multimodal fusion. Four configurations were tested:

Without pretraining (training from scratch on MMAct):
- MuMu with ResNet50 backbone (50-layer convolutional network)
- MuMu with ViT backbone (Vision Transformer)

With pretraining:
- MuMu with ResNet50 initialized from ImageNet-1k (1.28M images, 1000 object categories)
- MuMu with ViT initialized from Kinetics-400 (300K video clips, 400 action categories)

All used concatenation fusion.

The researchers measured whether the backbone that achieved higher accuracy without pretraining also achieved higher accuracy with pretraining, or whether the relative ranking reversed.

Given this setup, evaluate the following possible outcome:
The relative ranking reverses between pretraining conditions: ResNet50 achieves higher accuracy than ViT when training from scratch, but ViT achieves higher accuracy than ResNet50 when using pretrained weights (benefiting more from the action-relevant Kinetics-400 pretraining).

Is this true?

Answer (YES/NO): YES